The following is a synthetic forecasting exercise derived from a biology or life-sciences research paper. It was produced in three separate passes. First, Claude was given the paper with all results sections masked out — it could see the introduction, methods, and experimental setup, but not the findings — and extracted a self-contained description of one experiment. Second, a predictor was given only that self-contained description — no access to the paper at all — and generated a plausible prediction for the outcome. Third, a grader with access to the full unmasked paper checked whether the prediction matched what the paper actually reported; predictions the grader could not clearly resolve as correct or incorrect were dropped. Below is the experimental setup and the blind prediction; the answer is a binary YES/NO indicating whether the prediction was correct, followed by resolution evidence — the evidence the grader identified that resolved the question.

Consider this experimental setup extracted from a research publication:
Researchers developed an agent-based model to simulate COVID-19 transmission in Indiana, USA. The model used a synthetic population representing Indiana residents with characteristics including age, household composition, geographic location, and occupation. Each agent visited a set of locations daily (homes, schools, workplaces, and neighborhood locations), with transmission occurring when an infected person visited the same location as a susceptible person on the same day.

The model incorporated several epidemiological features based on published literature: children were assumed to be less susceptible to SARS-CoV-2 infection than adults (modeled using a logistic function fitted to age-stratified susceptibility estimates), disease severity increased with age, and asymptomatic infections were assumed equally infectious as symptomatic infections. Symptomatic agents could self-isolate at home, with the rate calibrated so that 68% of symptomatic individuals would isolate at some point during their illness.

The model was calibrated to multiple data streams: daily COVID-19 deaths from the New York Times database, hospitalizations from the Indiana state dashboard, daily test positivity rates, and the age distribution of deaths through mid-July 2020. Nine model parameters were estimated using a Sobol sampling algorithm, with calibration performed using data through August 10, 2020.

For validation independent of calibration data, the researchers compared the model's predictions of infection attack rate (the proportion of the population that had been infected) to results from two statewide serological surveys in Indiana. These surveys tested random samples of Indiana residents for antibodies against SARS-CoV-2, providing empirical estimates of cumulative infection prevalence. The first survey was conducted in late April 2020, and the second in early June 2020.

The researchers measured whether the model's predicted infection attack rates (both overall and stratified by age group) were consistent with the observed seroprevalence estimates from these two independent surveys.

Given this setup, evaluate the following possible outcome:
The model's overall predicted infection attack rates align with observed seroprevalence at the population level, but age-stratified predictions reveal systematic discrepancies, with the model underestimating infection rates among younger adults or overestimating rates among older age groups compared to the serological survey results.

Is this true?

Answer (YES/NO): NO